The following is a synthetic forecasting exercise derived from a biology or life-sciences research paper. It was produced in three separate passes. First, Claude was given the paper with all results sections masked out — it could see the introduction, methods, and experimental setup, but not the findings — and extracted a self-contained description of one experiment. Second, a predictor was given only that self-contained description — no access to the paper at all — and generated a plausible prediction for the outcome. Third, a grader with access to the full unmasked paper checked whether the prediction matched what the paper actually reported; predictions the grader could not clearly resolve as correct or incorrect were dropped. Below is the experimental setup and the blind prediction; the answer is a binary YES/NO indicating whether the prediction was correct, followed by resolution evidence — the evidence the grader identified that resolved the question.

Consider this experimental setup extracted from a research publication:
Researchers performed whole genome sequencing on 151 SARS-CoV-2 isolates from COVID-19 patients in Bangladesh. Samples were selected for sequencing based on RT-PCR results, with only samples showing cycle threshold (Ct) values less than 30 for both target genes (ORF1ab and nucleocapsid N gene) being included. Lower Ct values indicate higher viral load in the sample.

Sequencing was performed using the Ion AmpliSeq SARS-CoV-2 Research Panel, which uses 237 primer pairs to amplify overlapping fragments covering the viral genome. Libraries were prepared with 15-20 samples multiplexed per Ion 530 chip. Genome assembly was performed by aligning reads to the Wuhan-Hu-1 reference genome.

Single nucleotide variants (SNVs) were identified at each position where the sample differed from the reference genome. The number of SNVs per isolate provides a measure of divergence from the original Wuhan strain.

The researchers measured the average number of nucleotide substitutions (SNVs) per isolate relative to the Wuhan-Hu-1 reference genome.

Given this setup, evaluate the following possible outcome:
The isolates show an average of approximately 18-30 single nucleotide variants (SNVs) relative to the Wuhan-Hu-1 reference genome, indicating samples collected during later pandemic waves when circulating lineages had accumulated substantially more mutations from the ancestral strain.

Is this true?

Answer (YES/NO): NO